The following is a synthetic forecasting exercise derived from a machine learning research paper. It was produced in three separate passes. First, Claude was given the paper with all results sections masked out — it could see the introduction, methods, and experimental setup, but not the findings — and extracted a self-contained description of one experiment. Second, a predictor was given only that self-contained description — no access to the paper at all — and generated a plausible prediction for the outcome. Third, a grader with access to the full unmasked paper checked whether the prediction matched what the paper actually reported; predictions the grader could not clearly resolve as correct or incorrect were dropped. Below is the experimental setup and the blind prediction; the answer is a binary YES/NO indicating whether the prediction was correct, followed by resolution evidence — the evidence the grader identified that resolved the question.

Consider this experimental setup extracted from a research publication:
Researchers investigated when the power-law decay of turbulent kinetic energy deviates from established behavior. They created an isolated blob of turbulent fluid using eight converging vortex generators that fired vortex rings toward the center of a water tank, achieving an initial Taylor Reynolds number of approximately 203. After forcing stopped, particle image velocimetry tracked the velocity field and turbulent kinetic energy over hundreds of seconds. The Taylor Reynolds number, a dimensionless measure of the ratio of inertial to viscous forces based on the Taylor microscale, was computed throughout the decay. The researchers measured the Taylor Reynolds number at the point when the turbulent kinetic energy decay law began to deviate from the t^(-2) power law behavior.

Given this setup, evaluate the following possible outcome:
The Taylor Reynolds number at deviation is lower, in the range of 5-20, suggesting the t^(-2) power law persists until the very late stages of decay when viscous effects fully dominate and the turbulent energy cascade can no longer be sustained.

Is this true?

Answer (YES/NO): YES